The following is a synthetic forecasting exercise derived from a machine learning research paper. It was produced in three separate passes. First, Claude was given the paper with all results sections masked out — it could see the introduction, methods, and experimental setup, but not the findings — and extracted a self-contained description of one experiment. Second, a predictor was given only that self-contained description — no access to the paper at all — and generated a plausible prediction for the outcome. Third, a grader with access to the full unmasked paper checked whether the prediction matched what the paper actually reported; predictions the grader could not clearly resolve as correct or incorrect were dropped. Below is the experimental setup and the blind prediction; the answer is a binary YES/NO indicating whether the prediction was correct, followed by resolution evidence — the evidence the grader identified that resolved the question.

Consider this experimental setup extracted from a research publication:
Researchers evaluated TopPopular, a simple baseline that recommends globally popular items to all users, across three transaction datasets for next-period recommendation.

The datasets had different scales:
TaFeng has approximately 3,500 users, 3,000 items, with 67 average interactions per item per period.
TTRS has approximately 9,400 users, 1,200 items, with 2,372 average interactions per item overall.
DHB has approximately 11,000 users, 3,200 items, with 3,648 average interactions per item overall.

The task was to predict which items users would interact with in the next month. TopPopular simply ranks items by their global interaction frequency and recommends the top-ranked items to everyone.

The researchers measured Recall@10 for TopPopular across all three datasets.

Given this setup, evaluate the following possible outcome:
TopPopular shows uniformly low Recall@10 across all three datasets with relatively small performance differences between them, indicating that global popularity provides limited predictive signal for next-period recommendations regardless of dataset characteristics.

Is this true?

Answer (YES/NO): NO